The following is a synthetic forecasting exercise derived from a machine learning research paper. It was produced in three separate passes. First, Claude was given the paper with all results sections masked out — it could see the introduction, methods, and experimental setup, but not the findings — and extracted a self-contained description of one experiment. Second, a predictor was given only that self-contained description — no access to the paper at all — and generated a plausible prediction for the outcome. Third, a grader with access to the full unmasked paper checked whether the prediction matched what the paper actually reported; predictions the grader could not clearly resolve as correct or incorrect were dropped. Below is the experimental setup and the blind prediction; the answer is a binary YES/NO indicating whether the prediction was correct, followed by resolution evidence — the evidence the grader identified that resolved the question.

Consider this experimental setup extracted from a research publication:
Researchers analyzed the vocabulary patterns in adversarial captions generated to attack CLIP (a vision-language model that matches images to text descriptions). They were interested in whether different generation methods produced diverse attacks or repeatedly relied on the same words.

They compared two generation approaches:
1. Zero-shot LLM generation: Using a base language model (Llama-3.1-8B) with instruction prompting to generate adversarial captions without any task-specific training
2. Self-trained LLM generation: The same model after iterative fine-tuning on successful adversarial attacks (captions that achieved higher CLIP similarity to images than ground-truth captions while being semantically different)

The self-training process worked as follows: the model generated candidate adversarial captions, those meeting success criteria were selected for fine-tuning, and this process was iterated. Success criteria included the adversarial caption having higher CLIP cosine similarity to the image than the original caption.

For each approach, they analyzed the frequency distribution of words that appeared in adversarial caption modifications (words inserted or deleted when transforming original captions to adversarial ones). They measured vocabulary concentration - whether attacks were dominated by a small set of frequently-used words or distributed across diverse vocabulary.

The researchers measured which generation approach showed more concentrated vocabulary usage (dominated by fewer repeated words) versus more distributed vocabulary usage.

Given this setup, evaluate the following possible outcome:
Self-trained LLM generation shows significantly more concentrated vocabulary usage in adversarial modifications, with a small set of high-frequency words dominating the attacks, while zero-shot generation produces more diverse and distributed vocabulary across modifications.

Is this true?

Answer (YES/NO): YES